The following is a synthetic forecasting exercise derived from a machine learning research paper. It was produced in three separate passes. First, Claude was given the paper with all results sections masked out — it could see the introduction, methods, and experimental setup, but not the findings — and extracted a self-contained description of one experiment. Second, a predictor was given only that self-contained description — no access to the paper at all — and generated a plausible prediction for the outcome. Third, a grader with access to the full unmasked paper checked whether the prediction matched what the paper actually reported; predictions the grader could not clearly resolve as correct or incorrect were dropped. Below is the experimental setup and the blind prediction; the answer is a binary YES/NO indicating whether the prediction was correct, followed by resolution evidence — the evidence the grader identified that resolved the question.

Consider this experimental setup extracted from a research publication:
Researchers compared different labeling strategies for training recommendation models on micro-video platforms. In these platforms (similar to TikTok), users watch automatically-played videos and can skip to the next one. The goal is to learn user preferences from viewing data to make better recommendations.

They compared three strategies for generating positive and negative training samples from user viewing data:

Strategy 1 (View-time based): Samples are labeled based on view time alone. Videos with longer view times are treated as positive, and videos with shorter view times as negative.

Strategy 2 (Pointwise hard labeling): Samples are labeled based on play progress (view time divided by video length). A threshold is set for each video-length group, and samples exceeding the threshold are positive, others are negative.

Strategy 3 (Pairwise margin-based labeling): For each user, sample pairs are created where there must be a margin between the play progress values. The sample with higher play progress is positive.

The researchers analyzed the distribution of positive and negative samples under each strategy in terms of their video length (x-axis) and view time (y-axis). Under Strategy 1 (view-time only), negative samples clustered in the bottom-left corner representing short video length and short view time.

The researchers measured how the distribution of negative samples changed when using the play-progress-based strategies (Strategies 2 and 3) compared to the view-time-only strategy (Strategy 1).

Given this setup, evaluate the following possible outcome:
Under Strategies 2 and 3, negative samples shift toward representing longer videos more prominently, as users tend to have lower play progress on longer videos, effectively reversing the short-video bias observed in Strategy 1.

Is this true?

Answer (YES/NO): NO